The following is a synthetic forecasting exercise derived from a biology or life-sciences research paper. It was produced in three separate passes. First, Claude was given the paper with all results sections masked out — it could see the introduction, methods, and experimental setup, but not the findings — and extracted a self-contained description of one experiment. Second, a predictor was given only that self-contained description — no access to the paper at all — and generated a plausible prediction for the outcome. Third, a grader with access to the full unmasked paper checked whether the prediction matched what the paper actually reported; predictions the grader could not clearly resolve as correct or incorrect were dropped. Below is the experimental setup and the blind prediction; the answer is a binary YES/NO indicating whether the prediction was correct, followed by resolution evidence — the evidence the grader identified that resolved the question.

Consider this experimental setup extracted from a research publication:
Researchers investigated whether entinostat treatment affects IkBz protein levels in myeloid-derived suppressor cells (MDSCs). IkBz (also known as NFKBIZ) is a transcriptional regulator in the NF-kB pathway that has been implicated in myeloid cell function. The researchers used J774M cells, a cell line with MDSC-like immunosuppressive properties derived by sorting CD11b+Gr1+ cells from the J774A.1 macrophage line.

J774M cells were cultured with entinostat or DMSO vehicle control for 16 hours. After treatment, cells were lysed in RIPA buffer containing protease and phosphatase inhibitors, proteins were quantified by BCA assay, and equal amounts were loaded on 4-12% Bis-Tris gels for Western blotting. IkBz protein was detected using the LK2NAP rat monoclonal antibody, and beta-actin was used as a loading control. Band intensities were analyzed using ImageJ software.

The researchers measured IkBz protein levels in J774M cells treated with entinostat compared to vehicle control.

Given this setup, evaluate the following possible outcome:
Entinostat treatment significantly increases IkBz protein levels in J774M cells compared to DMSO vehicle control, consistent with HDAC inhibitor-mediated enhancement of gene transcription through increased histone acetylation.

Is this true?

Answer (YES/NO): NO